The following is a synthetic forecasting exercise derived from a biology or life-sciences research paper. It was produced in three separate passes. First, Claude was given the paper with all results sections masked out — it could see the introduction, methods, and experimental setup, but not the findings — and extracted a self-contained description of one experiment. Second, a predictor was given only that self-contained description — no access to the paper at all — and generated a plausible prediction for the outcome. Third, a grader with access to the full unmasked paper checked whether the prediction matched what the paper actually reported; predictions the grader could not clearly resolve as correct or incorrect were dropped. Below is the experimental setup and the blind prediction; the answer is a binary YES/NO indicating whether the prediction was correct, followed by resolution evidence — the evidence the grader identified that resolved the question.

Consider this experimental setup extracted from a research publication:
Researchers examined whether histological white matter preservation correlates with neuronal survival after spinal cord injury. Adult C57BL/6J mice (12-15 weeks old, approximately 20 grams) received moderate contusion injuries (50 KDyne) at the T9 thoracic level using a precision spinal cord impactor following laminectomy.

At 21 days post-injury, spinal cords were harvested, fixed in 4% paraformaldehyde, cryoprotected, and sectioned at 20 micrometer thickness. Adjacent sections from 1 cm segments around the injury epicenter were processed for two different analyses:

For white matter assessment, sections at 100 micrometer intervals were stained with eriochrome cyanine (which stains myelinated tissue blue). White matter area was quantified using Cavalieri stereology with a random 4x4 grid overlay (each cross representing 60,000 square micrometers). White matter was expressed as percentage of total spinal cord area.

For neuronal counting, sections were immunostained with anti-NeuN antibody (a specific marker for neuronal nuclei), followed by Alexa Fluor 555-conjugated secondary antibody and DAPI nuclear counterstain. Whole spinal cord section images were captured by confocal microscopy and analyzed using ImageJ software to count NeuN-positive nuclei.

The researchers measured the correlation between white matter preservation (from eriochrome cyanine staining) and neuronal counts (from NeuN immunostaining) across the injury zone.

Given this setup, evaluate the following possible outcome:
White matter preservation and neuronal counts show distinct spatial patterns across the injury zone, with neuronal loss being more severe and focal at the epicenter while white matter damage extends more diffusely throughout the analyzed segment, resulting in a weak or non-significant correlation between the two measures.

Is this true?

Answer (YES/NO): NO